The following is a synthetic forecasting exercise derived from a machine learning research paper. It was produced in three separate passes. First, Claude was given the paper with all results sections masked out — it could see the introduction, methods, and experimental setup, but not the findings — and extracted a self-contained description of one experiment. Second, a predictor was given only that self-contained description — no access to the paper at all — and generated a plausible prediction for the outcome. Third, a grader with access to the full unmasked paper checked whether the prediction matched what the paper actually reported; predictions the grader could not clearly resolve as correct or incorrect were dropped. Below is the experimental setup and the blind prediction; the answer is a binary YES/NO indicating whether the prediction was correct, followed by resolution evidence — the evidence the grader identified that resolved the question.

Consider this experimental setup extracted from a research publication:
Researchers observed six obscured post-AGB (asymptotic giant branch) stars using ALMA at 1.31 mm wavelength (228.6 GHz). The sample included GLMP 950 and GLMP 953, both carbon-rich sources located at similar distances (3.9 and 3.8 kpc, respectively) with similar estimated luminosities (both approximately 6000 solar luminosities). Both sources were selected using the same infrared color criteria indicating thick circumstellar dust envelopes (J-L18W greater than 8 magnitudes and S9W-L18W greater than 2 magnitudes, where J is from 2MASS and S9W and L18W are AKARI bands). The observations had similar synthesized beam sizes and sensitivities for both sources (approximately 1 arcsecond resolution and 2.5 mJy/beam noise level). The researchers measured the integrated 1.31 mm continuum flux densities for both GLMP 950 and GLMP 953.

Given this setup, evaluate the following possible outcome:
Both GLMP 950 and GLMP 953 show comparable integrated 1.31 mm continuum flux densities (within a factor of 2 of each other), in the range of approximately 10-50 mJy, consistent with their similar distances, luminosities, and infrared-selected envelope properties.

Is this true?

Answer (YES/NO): NO